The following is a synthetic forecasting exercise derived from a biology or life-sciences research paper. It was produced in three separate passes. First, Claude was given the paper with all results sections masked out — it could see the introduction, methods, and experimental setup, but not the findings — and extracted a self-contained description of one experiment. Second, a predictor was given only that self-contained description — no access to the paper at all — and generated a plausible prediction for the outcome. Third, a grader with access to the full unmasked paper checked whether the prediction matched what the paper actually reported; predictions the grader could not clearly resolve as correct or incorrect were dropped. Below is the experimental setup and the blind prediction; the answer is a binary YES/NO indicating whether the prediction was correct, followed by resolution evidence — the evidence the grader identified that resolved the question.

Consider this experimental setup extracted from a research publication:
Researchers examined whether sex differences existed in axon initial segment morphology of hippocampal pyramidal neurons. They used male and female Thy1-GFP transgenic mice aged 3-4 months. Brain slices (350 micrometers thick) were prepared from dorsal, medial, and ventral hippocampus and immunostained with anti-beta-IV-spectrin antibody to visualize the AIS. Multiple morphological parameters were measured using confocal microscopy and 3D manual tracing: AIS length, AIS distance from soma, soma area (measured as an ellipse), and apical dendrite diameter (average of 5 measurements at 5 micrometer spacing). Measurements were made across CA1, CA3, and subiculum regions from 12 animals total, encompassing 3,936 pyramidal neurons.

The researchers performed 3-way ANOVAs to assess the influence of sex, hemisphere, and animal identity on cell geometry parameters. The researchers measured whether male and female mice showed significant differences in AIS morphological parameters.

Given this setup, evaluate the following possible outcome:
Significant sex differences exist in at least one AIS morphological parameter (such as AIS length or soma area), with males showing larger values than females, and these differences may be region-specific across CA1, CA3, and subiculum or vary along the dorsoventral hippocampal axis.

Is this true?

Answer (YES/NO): NO